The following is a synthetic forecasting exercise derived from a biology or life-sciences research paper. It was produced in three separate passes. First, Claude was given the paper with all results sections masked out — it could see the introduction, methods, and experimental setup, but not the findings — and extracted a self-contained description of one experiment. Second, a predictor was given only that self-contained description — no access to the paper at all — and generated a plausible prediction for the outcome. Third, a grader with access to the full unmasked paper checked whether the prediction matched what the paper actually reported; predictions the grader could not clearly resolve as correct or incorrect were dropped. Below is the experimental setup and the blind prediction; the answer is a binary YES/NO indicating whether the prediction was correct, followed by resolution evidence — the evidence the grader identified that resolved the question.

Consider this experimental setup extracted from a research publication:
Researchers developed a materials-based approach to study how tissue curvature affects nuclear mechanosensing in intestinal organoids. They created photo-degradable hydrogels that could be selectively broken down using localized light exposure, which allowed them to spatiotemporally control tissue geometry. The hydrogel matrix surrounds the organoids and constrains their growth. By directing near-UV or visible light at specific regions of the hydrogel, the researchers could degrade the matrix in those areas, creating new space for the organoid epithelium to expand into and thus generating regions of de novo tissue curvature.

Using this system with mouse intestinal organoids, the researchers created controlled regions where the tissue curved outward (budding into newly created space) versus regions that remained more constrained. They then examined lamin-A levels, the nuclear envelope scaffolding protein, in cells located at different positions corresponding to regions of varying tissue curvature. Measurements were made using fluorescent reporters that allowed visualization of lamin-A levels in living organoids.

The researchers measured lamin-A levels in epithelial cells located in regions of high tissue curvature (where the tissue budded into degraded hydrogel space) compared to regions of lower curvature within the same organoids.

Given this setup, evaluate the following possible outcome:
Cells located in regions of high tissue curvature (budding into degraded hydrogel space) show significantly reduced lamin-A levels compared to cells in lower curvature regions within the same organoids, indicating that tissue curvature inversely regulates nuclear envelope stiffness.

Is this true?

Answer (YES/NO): NO